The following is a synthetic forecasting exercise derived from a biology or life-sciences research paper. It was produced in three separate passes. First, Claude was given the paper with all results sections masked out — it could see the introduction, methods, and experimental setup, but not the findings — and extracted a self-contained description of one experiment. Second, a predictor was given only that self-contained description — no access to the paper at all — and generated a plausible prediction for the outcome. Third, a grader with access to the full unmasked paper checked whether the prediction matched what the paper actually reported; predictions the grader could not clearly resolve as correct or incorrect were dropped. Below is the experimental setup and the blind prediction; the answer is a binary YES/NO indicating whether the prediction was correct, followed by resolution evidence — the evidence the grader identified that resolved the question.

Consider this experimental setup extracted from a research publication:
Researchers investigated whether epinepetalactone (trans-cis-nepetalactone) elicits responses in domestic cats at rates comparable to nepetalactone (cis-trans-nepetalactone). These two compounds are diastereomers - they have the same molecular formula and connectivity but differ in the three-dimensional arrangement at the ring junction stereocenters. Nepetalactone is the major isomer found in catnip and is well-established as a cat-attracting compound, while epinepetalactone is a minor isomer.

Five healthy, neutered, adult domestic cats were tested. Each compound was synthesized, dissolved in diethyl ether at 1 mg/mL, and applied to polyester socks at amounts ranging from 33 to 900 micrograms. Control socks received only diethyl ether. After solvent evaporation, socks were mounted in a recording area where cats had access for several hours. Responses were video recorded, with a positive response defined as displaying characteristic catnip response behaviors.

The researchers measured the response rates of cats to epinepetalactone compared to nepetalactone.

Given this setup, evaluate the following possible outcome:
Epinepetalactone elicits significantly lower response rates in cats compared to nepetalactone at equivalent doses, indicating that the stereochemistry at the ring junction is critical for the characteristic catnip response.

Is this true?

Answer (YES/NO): NO